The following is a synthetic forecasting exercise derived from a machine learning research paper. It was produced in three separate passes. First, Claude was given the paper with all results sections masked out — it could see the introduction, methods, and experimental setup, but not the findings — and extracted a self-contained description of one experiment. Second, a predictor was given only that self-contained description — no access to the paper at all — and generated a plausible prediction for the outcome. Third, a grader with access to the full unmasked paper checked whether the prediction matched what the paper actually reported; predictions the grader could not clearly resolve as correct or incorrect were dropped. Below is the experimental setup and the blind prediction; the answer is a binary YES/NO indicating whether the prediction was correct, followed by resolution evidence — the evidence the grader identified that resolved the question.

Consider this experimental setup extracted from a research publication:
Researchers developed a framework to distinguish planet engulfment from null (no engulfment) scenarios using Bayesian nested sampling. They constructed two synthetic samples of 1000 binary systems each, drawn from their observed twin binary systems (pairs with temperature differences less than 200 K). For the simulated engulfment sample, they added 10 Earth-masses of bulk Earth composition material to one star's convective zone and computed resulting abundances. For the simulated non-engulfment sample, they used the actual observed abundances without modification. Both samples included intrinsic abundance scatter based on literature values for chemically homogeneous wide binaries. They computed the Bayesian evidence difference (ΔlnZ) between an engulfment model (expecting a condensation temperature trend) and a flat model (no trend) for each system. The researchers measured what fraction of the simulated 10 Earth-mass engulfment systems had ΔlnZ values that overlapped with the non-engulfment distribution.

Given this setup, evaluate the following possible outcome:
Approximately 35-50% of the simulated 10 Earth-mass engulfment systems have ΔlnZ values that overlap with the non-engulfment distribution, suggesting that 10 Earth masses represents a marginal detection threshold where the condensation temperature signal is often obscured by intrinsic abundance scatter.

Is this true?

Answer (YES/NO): NO